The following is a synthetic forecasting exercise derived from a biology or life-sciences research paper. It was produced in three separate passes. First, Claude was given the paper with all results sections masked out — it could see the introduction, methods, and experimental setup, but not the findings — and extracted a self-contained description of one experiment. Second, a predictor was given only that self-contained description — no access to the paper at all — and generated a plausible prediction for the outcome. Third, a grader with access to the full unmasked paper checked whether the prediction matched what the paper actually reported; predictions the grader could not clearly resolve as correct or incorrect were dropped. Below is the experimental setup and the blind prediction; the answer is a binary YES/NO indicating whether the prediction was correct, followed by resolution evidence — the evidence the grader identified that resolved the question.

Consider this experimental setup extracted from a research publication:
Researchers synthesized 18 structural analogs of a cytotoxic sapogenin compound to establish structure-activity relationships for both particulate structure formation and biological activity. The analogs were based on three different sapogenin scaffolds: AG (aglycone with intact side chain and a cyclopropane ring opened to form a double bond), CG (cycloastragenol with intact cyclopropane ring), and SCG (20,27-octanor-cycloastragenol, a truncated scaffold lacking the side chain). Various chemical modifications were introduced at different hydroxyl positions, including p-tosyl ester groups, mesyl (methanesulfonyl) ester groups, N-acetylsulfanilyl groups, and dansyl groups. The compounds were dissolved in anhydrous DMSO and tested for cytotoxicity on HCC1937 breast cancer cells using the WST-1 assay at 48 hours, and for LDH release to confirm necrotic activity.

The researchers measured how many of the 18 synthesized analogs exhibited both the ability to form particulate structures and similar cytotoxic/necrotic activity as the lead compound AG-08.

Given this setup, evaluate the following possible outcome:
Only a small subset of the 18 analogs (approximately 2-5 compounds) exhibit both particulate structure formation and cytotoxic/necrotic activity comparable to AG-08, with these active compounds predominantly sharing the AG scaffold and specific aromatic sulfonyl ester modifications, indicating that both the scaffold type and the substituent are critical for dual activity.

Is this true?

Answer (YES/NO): NO